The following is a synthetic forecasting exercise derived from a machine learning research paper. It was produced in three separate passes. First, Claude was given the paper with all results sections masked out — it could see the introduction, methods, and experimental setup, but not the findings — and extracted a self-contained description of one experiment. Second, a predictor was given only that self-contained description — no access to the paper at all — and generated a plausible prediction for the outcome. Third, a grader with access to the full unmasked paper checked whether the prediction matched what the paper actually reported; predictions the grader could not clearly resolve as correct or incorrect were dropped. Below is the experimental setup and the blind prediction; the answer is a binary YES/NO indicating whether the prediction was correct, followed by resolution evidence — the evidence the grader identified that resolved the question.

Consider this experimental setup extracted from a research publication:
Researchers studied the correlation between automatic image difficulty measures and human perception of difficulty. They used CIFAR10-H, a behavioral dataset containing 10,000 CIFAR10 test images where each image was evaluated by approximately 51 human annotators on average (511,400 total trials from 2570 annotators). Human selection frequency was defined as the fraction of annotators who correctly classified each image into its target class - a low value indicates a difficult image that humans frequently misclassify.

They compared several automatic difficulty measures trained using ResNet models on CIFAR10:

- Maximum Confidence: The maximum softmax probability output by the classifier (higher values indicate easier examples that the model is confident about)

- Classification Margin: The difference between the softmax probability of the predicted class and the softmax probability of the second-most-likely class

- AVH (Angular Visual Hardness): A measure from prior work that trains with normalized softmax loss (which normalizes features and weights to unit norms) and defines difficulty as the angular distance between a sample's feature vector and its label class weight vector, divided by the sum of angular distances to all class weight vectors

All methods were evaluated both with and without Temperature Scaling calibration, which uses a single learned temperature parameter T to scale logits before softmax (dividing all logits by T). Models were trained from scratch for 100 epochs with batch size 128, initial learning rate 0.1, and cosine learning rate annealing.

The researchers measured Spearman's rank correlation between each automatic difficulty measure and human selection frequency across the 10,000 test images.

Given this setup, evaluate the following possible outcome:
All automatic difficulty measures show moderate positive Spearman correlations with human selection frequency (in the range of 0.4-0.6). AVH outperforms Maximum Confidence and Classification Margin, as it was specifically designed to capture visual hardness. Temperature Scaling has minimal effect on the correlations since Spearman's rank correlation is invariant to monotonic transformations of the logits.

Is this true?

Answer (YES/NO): NO